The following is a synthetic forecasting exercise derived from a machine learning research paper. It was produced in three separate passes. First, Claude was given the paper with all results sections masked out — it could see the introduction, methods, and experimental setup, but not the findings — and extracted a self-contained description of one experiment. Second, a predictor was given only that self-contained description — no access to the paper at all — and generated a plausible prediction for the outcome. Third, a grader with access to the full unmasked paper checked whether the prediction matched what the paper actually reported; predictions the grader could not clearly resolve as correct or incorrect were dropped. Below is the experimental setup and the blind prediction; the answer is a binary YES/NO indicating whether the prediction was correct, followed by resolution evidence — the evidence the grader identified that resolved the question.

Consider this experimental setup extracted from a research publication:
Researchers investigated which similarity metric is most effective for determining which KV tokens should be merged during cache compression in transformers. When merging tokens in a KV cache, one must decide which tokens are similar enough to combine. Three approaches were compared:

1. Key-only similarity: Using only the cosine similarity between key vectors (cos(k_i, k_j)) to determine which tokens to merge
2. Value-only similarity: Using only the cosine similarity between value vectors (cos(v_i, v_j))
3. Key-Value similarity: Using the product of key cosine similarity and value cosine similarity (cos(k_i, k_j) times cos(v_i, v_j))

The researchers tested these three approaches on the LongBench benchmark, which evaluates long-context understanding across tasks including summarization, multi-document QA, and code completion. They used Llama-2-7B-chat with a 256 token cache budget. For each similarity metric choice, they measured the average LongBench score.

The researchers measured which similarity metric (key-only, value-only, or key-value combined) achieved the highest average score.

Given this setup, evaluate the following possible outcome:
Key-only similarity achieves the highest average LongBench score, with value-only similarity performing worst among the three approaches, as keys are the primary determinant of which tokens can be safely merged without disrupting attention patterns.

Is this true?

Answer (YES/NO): NO